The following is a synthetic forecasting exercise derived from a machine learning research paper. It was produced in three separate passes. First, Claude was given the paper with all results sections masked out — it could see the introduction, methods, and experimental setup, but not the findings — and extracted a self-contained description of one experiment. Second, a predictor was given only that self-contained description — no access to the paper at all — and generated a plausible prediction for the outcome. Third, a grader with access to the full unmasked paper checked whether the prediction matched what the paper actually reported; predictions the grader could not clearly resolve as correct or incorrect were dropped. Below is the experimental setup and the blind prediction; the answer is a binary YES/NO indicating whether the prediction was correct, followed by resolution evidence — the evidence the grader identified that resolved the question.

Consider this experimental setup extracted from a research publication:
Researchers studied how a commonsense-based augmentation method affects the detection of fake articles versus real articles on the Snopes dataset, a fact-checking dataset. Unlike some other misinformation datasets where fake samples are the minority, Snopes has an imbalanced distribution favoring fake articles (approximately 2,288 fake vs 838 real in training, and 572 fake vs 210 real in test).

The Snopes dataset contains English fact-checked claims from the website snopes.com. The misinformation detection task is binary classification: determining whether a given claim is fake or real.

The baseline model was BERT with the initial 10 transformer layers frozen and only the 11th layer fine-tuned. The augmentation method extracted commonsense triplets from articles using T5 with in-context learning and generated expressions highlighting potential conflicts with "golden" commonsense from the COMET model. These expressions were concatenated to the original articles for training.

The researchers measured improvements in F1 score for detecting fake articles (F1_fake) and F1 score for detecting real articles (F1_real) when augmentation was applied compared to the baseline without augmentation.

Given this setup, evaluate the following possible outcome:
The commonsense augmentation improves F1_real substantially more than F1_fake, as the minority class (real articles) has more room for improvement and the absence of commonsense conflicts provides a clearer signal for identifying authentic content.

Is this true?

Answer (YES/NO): YES